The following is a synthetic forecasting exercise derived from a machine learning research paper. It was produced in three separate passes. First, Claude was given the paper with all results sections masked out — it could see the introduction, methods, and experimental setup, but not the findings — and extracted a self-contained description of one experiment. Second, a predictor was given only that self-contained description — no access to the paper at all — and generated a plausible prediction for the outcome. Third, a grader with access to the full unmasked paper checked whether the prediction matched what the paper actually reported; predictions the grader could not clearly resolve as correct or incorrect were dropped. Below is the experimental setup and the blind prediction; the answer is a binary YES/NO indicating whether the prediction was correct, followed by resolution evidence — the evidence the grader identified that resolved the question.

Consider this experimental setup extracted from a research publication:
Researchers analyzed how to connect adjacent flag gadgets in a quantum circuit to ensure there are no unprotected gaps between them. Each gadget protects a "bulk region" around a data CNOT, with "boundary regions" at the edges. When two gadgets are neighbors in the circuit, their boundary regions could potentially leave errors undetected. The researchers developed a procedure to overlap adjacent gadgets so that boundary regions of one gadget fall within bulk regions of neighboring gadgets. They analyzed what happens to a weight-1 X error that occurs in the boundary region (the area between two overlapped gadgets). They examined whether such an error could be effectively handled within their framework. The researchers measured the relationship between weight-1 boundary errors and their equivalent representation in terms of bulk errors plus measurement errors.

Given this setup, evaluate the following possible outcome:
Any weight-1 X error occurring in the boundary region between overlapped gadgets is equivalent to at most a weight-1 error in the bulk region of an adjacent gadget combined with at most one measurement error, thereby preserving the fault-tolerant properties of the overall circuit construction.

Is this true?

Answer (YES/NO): YES